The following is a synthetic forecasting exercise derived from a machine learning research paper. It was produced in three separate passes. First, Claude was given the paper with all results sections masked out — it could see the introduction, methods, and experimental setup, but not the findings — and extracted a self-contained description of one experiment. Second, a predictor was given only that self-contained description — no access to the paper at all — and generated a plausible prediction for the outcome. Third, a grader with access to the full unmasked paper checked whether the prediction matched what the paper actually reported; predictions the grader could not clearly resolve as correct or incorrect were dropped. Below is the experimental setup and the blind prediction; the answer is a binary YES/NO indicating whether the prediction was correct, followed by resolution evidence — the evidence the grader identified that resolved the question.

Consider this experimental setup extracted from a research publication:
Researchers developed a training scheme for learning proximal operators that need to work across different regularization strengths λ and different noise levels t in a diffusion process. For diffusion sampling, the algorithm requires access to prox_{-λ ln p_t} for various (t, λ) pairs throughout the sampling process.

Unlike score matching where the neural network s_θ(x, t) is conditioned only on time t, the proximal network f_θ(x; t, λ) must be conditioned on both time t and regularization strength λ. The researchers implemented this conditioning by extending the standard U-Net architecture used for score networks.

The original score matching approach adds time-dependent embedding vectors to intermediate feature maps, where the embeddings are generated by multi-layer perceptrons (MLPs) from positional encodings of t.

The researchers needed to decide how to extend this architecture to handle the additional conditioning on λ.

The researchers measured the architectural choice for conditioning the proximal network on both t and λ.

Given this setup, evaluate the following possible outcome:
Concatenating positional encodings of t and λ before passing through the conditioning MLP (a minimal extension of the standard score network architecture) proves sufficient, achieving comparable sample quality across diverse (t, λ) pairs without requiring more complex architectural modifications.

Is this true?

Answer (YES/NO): NO